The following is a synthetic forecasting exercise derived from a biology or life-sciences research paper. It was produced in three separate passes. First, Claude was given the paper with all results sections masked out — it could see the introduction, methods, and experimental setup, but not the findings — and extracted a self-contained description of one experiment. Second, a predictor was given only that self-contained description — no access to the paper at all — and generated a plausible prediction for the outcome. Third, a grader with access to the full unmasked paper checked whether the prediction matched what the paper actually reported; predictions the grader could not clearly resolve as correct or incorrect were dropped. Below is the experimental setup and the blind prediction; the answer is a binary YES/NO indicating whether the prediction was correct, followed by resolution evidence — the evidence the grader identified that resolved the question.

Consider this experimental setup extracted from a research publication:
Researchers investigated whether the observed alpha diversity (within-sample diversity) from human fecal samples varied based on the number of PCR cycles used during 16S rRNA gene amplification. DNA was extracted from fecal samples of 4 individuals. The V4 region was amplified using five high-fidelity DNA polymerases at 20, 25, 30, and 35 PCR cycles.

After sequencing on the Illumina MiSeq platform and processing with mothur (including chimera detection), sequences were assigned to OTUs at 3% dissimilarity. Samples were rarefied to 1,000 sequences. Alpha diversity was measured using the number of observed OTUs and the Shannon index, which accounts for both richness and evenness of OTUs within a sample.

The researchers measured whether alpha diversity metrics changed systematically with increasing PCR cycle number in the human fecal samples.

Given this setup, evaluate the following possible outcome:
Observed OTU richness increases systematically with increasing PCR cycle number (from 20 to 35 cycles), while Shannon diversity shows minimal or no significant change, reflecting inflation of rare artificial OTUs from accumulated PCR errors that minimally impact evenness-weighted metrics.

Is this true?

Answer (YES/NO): NO